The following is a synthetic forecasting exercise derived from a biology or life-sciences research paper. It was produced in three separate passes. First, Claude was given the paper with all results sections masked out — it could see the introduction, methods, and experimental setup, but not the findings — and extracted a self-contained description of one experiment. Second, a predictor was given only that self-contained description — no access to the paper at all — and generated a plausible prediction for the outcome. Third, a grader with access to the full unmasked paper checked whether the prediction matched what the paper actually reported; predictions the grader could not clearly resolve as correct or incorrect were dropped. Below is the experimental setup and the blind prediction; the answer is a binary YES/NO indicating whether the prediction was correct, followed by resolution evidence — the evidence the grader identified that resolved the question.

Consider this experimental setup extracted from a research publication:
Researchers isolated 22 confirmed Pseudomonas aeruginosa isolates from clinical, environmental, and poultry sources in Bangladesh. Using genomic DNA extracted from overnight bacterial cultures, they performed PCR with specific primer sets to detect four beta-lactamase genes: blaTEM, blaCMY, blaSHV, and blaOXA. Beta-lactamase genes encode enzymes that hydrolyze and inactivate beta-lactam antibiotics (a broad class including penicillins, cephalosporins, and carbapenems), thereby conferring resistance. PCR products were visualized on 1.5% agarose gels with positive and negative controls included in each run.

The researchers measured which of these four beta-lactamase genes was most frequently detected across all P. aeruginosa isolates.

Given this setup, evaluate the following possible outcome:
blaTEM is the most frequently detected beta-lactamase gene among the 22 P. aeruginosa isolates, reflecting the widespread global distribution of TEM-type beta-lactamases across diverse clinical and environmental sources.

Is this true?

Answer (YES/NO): YES